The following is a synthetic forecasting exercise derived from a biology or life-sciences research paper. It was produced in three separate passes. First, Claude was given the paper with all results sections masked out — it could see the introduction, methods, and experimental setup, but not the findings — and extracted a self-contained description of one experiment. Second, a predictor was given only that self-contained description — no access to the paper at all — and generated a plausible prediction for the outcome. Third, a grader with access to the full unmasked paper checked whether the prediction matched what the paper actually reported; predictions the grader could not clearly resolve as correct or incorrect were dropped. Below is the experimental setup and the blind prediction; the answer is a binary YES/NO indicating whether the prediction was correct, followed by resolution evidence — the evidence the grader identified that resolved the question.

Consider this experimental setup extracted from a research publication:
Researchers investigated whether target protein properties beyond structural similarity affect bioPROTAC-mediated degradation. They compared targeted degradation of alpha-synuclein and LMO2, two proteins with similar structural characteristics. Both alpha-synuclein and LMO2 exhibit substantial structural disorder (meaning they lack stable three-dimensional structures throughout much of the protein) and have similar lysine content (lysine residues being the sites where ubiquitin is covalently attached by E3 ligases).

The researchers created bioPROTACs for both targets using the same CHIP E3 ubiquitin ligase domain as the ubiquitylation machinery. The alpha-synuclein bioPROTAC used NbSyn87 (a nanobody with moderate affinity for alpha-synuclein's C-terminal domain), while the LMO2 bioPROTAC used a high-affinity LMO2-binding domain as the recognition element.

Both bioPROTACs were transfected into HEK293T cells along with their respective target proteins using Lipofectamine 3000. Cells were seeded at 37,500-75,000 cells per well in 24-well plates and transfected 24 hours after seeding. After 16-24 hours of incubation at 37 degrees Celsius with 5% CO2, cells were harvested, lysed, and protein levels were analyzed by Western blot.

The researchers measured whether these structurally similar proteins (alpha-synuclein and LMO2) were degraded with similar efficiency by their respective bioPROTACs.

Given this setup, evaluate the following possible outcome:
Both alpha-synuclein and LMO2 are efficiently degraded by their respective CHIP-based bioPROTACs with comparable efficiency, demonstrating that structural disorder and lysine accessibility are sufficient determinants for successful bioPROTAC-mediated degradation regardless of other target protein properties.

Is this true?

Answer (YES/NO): NO